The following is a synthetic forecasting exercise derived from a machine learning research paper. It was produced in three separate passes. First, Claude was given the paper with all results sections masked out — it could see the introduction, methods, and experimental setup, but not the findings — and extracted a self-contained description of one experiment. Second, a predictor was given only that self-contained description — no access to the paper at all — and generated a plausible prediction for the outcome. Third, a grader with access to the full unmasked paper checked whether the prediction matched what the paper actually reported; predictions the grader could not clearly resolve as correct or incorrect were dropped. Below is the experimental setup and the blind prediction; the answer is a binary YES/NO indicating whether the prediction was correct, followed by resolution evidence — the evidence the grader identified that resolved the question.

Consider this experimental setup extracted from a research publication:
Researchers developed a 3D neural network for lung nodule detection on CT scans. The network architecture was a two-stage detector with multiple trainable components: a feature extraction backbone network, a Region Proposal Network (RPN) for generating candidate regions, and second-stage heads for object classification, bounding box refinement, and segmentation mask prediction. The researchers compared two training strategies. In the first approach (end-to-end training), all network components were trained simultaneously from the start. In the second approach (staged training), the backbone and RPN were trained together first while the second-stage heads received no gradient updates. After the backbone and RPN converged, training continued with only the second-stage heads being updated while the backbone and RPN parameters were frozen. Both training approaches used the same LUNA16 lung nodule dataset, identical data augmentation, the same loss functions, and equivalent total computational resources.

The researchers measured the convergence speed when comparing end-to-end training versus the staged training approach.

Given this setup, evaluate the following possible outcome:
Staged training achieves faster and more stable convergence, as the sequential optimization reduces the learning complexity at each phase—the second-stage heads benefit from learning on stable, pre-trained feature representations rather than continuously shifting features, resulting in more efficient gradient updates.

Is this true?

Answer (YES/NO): YES